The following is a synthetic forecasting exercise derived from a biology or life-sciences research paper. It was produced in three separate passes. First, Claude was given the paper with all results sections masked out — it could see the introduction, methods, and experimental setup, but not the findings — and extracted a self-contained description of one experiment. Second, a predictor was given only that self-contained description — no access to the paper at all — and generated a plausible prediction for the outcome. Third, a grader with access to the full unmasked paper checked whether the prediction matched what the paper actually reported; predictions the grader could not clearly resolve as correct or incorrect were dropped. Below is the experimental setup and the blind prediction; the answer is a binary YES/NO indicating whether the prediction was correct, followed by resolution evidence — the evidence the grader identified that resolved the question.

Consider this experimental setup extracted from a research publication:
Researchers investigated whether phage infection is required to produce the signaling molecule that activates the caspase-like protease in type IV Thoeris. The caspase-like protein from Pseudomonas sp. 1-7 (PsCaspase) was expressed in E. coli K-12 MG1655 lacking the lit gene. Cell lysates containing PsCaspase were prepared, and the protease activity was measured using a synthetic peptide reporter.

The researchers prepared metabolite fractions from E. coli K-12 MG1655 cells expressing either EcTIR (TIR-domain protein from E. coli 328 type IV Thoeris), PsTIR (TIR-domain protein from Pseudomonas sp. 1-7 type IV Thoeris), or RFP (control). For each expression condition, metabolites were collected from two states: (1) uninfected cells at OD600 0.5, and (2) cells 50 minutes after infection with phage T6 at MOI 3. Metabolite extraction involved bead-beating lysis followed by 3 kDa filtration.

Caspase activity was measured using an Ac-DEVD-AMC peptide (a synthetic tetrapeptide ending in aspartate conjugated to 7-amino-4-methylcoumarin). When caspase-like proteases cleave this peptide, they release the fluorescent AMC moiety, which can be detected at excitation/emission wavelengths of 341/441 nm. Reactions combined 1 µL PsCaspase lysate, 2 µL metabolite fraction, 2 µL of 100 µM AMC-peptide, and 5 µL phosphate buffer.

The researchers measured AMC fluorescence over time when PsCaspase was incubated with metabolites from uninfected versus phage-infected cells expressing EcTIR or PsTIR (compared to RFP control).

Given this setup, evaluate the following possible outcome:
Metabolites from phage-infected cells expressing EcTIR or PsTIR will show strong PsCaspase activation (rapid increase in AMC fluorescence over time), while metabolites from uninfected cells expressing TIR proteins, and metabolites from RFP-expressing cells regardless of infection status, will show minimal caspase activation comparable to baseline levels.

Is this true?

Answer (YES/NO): YES